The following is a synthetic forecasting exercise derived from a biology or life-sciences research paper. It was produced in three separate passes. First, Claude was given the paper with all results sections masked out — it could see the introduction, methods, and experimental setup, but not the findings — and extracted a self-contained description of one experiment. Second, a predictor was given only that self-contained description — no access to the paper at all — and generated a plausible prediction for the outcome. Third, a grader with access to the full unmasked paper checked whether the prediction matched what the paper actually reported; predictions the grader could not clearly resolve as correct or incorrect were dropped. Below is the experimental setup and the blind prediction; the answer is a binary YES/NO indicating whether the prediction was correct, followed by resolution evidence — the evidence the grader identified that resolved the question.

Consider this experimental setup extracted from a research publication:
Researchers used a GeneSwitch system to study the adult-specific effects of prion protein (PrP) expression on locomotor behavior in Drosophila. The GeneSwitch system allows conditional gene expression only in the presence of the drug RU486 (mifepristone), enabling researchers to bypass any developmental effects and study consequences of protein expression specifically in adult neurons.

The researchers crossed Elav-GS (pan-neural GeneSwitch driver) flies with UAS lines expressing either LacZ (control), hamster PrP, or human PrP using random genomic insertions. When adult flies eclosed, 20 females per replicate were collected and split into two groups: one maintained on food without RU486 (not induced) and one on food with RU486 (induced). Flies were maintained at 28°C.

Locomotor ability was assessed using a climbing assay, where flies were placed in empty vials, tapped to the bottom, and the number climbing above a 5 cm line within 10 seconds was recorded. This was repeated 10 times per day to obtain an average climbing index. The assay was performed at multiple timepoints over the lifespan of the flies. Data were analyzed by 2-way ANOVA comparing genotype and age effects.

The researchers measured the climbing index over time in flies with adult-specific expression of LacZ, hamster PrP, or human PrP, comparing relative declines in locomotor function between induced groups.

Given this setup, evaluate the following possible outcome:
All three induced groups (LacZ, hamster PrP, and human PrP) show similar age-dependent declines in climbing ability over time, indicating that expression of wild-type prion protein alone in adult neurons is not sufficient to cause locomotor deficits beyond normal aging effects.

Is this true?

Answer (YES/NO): NO